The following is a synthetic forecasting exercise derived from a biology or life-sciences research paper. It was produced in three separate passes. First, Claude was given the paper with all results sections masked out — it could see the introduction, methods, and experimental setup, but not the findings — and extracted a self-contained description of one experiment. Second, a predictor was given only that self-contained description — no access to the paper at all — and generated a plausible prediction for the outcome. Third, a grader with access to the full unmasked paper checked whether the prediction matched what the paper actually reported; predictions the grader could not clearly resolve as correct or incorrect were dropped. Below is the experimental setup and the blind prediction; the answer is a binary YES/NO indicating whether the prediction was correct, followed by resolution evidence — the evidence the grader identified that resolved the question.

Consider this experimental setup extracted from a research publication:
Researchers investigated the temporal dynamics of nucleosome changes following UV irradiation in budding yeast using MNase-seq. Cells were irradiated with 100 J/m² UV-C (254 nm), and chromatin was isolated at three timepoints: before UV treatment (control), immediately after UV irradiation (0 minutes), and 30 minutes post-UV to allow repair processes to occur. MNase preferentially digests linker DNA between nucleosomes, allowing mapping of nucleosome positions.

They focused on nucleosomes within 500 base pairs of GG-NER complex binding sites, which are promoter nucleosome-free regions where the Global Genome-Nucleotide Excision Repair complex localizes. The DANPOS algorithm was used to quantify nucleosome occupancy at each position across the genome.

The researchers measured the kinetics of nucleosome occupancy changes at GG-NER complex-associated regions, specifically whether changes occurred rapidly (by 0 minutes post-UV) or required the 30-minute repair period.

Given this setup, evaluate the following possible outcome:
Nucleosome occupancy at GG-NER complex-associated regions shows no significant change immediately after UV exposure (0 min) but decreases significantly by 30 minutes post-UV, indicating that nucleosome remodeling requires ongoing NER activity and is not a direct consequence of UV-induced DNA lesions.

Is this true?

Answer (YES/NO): NO